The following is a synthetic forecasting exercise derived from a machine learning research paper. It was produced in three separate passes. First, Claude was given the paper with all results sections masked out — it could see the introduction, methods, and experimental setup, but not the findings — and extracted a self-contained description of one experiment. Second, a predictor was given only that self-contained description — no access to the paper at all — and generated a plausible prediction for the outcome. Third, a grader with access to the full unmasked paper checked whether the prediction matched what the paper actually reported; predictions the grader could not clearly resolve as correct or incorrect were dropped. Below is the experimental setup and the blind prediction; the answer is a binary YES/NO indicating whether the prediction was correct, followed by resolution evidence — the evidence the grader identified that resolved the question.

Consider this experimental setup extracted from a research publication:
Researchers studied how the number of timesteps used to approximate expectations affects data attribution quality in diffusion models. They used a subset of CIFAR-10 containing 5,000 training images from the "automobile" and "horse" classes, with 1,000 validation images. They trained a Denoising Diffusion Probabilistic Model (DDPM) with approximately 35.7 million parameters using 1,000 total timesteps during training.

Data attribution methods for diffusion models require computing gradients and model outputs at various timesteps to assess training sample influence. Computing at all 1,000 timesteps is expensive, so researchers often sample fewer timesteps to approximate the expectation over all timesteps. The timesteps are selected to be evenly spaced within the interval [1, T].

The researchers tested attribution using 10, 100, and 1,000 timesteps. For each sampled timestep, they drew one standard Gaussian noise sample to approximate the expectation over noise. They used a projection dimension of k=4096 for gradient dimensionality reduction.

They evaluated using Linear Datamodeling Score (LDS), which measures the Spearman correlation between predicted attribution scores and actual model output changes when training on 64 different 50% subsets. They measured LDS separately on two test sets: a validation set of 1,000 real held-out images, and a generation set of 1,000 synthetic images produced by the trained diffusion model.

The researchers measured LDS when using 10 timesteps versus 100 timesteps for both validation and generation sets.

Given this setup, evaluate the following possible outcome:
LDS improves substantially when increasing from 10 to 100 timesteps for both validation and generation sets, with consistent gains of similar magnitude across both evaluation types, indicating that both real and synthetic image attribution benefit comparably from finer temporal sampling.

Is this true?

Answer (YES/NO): YES